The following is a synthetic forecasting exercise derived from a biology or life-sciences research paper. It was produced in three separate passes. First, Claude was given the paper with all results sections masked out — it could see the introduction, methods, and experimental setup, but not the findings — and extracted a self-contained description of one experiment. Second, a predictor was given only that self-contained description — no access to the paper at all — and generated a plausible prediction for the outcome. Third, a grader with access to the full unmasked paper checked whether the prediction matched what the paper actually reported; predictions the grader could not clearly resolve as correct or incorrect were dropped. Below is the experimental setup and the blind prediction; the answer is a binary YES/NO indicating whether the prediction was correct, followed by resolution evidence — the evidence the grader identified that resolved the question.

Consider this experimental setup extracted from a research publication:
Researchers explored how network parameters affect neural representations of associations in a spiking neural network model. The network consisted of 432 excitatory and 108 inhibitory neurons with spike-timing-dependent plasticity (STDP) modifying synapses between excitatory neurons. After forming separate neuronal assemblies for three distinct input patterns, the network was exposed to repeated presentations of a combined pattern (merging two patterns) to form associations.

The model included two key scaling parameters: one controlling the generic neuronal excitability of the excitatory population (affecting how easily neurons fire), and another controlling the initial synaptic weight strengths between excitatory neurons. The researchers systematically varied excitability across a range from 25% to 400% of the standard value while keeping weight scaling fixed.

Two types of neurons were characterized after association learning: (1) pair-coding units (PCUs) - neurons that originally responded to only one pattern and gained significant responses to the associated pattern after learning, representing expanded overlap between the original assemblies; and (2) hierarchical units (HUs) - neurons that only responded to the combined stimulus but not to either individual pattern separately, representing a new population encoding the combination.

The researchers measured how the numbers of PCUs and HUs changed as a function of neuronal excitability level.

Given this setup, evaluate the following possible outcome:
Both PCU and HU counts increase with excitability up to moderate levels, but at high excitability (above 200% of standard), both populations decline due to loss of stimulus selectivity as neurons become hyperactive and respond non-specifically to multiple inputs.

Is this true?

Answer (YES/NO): NO